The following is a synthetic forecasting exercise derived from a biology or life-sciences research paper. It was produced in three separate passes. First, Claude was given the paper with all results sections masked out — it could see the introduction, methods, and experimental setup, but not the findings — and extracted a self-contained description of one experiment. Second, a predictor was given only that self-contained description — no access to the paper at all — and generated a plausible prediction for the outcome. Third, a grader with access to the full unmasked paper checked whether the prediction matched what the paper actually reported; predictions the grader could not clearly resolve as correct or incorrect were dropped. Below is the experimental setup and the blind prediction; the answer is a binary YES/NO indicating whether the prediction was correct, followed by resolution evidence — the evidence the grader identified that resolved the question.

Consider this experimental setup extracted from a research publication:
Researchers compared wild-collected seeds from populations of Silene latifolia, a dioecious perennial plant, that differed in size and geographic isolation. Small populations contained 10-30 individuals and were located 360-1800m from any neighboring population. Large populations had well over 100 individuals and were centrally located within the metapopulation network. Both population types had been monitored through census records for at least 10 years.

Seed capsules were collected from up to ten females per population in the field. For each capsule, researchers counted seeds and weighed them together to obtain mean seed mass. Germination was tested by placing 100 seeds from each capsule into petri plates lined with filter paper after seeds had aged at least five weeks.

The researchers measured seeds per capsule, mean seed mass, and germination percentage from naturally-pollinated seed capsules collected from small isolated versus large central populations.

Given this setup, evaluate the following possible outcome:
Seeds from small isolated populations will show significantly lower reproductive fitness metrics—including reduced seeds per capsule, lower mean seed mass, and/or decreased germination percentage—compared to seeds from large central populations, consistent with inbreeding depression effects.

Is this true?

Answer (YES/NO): YES